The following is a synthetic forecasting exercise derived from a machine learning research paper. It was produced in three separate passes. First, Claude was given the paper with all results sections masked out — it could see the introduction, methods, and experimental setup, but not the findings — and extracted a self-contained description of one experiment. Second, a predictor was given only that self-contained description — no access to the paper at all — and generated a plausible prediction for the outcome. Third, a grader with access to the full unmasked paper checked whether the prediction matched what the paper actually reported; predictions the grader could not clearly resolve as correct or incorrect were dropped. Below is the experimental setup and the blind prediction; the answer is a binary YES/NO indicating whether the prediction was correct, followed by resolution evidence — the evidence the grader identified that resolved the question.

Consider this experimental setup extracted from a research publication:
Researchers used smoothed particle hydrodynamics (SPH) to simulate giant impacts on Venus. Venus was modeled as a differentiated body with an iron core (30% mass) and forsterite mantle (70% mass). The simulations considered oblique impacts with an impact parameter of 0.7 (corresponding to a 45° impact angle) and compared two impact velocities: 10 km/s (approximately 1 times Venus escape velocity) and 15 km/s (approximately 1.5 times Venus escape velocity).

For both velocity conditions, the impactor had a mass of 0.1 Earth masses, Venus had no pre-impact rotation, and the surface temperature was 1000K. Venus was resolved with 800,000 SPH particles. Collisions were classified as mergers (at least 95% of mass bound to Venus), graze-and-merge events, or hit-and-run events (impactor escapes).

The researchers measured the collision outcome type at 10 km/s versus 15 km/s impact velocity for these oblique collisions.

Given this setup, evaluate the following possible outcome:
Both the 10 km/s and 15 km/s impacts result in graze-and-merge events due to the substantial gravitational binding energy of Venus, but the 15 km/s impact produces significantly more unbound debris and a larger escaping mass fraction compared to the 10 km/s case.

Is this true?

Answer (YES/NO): NO